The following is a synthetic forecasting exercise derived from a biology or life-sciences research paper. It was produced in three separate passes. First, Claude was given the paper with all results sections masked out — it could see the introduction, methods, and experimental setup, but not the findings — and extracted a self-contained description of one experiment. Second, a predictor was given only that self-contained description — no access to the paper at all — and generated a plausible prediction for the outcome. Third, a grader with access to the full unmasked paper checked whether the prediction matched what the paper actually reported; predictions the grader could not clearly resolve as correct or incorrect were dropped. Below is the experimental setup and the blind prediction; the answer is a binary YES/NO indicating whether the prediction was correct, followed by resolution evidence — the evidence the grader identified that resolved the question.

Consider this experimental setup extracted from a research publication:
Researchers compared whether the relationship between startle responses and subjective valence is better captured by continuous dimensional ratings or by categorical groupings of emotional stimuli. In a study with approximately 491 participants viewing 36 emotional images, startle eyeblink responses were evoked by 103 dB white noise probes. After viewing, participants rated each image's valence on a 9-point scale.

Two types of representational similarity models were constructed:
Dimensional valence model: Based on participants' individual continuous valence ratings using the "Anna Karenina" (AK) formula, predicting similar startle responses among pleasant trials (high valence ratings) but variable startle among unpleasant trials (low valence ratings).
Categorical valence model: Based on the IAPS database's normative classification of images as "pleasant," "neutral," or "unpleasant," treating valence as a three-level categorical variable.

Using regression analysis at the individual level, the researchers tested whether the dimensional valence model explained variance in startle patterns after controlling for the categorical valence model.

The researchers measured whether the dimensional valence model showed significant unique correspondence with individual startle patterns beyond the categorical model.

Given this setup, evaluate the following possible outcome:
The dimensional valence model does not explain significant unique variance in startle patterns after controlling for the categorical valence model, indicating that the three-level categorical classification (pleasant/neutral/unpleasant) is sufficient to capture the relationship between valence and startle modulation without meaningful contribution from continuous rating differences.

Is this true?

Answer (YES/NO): NO